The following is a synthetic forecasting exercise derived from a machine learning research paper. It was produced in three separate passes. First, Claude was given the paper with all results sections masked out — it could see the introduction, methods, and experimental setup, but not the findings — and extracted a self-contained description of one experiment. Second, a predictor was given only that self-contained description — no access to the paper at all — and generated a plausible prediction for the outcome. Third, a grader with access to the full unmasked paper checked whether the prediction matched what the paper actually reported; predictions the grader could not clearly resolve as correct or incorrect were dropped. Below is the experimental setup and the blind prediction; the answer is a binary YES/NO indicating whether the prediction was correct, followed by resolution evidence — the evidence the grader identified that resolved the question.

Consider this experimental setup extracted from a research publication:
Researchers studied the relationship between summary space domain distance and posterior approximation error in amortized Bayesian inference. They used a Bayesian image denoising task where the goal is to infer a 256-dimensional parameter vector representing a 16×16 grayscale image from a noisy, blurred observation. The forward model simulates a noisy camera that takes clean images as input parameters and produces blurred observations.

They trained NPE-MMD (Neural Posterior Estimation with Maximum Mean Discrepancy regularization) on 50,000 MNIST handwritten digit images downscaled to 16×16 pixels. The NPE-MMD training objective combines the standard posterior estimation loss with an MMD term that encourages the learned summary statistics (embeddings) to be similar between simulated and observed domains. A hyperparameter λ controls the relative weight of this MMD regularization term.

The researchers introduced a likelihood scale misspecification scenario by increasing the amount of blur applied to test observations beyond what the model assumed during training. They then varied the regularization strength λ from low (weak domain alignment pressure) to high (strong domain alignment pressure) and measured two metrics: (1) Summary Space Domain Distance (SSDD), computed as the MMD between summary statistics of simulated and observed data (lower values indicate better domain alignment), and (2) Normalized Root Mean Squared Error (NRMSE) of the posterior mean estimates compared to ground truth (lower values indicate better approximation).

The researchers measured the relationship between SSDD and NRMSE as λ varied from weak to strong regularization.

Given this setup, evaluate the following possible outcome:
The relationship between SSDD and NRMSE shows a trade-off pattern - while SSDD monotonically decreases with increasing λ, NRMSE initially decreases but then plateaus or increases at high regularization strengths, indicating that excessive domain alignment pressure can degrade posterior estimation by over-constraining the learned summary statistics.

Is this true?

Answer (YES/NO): YES